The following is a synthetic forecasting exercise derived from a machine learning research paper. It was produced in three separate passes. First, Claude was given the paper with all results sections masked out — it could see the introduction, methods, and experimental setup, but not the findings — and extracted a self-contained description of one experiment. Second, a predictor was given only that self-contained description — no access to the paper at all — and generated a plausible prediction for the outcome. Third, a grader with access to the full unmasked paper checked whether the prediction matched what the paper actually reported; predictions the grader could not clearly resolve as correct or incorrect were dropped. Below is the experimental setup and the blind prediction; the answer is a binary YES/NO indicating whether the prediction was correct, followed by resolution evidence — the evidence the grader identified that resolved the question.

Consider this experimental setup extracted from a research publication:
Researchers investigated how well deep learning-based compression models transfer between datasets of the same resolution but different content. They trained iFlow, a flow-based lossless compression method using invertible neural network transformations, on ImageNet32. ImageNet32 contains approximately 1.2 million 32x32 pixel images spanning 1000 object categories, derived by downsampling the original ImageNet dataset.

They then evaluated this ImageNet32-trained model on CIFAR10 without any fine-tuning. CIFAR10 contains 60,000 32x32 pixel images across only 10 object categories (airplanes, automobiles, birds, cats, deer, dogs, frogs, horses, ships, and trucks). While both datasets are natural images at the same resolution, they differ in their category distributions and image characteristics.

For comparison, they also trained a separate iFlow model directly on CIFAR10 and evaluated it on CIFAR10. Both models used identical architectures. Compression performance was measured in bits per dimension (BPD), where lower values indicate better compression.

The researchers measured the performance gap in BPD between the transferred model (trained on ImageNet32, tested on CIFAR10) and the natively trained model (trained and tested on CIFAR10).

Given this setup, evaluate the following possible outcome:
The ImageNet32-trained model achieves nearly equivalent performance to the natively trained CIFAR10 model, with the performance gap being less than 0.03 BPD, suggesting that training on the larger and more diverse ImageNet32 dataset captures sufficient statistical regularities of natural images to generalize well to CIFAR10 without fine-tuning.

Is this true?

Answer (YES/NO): NO